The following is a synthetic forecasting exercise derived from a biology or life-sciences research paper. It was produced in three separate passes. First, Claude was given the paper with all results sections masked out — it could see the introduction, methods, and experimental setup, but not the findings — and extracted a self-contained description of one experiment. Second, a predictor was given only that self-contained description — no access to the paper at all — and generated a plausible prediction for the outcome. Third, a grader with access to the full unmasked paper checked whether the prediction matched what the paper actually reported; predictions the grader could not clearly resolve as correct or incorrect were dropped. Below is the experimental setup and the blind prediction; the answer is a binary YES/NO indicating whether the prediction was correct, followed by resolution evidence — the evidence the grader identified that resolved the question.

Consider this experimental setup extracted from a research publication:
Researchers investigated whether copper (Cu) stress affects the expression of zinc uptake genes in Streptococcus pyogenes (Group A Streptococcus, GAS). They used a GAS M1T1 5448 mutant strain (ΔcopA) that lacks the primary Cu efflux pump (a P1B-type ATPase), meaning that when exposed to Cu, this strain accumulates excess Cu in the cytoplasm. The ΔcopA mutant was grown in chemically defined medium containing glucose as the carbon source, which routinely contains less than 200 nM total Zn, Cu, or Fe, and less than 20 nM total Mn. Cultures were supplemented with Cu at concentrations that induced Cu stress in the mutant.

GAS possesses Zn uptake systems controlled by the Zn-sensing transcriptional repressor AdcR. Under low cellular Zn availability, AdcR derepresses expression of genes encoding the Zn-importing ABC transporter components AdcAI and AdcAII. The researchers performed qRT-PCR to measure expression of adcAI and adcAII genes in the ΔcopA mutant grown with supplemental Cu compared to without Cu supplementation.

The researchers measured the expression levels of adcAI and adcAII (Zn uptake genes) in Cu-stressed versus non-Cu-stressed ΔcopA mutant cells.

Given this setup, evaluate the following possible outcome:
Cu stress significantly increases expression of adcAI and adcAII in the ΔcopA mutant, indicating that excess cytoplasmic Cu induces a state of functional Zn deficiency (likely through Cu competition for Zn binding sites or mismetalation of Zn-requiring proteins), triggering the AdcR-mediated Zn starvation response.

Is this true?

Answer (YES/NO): NO